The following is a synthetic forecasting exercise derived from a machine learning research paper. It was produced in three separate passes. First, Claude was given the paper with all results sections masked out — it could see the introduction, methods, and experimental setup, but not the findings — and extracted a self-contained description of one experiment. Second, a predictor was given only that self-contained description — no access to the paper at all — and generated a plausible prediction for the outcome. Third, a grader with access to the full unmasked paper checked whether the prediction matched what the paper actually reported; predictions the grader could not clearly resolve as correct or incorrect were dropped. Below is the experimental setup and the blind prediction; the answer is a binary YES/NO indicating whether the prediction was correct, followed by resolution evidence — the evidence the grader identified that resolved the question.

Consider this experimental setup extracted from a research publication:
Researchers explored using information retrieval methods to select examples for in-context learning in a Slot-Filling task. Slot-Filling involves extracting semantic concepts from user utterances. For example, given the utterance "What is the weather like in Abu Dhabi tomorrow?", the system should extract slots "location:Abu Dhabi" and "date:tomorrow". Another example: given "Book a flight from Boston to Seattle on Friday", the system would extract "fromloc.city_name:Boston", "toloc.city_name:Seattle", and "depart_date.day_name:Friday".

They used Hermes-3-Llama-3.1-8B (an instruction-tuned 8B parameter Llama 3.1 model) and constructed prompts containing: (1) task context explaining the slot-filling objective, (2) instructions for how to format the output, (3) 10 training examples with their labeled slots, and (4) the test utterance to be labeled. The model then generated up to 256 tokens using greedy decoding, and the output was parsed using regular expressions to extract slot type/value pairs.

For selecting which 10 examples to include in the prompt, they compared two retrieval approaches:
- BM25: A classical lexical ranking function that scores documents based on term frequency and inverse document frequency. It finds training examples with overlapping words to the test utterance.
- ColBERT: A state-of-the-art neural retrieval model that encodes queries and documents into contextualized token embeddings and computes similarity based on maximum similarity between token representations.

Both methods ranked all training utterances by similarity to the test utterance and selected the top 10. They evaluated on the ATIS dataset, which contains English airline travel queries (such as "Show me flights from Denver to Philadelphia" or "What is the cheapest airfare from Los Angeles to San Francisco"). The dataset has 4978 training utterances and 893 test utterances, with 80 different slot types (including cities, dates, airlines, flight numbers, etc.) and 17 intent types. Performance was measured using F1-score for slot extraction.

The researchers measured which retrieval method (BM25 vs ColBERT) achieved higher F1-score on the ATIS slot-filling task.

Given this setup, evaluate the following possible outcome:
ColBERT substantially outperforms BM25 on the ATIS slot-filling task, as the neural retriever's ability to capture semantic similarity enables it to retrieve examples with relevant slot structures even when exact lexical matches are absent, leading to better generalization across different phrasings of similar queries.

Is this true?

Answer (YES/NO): NO